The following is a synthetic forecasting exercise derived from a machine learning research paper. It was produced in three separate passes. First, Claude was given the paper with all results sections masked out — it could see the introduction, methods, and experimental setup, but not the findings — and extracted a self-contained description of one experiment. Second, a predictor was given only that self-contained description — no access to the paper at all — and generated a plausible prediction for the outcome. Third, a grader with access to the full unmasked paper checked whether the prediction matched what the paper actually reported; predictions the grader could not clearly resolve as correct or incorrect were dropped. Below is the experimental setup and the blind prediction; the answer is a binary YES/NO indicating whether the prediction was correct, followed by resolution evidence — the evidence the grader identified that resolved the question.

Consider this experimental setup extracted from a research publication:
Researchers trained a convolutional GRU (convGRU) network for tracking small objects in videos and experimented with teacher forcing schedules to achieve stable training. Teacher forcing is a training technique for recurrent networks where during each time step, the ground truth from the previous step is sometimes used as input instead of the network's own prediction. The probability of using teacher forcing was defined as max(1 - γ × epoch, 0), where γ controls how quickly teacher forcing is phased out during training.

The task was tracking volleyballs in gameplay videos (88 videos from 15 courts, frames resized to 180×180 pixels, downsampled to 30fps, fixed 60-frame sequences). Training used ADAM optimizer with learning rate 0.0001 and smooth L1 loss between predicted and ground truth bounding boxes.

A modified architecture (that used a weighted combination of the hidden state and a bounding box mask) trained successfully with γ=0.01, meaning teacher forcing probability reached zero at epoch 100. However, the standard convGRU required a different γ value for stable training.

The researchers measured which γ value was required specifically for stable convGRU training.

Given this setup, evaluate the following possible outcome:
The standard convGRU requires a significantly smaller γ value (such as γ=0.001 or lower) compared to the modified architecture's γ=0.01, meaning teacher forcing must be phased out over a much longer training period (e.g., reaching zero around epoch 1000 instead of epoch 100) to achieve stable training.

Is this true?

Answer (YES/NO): NO